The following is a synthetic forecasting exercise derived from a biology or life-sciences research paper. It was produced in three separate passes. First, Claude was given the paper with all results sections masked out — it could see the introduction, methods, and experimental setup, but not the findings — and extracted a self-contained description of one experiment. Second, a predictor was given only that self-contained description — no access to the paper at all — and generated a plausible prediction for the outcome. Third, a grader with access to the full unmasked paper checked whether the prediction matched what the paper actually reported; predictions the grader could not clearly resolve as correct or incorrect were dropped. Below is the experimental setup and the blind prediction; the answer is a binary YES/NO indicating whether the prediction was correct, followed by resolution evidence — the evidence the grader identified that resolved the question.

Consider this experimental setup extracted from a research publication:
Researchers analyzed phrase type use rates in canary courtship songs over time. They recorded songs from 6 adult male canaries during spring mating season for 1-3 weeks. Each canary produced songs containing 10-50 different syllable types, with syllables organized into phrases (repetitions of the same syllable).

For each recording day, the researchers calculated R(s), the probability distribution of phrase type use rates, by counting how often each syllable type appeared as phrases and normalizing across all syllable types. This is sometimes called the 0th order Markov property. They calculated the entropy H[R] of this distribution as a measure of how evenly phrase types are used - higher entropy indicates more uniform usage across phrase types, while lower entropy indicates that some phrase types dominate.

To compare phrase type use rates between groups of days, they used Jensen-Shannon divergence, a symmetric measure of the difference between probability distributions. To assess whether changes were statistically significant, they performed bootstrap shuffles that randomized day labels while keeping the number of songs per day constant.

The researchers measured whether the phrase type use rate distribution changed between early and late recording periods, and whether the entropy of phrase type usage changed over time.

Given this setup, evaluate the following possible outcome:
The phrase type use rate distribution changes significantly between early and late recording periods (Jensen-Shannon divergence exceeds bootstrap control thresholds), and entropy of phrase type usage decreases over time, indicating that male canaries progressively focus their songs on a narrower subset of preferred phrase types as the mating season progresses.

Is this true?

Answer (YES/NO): NO